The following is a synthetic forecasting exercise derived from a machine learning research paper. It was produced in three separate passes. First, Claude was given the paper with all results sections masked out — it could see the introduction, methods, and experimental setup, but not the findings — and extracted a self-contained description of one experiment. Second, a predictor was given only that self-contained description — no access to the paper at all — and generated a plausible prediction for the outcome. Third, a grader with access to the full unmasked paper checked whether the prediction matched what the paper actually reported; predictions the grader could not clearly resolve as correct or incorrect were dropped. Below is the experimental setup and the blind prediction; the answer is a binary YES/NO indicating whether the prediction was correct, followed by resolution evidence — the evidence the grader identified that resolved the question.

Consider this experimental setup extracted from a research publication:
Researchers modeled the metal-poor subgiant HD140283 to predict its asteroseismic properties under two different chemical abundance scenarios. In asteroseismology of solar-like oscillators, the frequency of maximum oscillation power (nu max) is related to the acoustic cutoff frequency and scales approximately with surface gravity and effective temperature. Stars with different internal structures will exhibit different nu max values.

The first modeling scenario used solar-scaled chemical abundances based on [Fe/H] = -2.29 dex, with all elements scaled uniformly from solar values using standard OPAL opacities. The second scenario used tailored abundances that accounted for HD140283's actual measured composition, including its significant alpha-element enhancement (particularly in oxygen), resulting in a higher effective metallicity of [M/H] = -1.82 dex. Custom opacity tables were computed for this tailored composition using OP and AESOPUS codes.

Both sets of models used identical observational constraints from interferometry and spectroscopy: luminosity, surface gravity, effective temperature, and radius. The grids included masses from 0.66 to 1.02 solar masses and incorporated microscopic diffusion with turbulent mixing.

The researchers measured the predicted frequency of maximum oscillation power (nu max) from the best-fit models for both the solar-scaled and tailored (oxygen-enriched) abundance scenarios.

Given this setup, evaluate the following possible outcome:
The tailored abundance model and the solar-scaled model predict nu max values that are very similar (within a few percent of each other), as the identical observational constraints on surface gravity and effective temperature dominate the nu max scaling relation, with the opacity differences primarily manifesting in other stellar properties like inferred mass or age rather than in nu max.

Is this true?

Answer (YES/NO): NO